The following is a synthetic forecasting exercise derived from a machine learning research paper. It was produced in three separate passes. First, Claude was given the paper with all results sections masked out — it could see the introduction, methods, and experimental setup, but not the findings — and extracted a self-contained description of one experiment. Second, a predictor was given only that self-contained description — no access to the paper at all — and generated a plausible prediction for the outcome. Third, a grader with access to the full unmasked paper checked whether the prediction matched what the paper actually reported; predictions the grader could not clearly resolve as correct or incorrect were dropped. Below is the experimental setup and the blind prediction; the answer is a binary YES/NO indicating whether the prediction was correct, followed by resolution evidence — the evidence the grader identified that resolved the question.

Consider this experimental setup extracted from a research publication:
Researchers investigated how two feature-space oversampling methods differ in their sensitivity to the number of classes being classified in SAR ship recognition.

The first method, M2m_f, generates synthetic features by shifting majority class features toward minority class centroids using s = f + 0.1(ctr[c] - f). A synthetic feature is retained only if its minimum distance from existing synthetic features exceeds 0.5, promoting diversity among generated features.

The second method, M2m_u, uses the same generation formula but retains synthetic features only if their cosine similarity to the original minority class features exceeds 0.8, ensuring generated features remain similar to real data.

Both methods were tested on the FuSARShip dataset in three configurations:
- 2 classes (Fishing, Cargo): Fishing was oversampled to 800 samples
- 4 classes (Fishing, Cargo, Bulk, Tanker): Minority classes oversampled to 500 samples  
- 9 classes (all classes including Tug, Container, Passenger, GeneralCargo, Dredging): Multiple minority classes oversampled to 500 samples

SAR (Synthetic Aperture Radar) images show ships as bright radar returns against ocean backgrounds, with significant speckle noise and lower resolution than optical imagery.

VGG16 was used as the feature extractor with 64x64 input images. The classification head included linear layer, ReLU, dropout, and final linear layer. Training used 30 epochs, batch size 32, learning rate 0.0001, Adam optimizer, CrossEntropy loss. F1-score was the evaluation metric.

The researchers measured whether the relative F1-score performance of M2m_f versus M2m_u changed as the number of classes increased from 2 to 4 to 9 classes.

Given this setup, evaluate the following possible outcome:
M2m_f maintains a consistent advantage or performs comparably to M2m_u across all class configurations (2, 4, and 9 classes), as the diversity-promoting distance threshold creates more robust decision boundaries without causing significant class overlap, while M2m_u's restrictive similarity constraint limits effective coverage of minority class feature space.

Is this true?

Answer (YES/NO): NO